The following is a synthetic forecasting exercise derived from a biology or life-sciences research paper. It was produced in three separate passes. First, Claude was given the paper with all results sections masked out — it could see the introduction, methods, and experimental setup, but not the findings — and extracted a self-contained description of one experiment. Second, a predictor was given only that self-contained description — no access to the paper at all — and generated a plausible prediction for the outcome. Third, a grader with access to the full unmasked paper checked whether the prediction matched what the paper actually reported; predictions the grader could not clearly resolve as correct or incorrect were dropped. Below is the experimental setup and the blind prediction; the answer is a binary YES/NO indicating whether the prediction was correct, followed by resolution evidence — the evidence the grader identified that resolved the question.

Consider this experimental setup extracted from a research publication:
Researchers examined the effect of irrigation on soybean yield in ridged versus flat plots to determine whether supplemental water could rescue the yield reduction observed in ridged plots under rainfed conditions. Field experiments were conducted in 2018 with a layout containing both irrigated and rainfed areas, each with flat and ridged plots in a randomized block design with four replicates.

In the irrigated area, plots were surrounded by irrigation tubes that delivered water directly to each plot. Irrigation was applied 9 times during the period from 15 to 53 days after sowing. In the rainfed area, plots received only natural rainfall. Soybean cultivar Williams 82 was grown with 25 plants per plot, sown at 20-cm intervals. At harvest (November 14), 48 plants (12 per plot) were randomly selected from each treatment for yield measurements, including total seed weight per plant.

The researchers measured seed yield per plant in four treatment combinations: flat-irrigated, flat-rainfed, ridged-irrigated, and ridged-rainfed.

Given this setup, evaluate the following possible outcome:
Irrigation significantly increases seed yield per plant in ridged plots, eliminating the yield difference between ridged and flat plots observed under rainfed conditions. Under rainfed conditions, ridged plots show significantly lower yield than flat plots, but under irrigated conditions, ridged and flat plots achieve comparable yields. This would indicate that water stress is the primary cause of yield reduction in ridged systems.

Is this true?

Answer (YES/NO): YES